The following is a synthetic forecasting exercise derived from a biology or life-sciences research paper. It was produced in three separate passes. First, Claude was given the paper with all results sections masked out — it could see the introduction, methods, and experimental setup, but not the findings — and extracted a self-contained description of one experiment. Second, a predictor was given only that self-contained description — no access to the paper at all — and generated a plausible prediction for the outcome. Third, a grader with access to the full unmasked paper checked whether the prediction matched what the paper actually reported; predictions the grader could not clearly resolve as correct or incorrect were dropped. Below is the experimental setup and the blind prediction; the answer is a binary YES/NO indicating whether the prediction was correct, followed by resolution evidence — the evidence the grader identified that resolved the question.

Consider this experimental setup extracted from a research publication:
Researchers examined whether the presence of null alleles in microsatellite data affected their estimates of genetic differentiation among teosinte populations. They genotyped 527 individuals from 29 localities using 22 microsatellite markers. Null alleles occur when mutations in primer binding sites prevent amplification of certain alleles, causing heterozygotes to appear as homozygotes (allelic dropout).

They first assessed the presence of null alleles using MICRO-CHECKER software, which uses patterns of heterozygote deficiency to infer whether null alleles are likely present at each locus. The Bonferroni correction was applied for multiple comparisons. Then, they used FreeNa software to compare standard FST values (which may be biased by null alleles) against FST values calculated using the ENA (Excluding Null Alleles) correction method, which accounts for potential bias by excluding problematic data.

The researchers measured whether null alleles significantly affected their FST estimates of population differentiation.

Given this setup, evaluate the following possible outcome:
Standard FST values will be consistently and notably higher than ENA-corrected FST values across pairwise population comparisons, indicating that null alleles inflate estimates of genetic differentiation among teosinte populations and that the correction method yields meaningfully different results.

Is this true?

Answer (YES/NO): NO